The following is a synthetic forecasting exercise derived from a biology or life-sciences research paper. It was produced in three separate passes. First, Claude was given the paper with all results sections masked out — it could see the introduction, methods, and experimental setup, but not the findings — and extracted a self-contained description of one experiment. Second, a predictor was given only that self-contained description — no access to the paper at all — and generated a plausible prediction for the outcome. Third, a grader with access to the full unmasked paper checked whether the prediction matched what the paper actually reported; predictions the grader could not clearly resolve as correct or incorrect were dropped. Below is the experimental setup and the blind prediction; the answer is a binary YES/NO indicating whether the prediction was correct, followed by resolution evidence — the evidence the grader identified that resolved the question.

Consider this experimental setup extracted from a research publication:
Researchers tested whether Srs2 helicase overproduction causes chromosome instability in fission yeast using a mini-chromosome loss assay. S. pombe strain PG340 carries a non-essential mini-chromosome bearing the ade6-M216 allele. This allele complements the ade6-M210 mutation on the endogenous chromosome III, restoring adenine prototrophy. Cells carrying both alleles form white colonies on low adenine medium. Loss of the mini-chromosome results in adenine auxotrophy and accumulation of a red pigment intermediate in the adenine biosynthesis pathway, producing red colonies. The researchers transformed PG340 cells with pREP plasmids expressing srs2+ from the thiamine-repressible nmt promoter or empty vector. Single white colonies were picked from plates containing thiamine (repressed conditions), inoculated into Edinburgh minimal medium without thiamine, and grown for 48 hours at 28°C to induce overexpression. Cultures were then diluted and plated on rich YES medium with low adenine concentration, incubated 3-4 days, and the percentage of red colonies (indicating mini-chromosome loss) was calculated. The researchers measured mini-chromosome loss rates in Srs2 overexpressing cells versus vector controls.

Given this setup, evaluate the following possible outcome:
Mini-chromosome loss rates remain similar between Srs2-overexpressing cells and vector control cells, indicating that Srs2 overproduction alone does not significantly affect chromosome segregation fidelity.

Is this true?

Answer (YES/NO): NO